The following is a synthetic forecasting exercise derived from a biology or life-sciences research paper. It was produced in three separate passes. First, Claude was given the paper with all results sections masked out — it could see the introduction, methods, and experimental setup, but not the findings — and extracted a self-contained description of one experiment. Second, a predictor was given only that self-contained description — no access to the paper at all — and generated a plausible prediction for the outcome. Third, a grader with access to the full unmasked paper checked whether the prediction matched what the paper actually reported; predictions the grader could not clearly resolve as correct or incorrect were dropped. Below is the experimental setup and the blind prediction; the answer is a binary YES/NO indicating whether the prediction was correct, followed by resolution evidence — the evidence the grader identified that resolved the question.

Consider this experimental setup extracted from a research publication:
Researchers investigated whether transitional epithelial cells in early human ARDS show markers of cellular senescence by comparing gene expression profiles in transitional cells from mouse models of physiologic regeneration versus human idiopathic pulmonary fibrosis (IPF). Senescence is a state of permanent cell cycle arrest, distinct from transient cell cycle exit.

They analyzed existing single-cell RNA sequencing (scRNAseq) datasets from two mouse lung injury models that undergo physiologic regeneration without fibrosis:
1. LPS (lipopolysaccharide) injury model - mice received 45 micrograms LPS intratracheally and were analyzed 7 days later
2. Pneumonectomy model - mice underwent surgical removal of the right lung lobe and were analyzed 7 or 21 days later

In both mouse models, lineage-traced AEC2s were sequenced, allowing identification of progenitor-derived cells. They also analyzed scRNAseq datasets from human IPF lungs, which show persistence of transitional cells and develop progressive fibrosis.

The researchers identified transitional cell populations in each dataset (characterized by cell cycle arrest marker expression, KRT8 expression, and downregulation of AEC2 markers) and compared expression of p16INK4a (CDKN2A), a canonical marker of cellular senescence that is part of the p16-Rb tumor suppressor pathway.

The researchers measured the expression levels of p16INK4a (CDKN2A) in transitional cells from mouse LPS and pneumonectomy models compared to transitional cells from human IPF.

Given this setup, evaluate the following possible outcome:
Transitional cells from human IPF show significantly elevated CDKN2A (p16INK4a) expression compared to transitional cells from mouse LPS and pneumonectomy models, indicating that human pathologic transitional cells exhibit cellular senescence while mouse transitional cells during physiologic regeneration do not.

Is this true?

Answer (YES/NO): YES